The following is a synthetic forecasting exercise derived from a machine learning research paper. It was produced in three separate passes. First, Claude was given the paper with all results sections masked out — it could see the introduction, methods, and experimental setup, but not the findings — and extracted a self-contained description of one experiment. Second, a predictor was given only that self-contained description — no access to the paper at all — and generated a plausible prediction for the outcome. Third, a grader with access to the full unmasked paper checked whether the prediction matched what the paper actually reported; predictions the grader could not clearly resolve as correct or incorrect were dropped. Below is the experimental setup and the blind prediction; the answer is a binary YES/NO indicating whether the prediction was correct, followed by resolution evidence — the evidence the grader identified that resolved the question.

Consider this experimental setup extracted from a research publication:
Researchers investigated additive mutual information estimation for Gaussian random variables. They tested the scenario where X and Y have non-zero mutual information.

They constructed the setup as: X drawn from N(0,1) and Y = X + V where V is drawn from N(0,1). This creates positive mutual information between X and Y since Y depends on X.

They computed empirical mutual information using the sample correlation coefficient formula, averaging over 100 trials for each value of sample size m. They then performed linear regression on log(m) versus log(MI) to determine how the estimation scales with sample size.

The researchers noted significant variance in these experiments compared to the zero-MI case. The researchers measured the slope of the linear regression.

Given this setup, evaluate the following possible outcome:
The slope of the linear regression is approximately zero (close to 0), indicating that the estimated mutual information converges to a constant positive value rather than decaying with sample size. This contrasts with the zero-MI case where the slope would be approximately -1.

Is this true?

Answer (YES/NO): NO